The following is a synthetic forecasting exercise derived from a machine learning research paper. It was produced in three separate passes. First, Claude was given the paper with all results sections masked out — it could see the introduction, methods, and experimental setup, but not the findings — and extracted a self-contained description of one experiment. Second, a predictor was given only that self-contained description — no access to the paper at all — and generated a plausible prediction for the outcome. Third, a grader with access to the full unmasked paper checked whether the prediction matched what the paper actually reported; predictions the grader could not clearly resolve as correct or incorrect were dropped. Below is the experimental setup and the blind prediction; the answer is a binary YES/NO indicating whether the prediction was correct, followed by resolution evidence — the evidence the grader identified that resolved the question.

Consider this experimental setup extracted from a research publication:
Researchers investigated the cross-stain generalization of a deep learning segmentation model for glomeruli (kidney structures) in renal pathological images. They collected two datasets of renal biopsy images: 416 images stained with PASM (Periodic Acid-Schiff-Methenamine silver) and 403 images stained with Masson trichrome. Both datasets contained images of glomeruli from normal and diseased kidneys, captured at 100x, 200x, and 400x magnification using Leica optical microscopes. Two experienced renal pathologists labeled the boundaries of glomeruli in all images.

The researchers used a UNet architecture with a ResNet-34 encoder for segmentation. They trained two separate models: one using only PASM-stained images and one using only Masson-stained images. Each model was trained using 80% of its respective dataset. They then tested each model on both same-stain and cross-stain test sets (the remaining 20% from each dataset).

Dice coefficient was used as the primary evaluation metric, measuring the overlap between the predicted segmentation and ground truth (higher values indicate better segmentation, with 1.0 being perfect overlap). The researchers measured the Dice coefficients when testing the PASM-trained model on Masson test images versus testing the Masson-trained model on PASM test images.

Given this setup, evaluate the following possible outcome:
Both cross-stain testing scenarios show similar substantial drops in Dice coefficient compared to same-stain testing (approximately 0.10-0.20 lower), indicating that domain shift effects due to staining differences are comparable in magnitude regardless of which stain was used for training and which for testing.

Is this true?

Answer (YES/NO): NO